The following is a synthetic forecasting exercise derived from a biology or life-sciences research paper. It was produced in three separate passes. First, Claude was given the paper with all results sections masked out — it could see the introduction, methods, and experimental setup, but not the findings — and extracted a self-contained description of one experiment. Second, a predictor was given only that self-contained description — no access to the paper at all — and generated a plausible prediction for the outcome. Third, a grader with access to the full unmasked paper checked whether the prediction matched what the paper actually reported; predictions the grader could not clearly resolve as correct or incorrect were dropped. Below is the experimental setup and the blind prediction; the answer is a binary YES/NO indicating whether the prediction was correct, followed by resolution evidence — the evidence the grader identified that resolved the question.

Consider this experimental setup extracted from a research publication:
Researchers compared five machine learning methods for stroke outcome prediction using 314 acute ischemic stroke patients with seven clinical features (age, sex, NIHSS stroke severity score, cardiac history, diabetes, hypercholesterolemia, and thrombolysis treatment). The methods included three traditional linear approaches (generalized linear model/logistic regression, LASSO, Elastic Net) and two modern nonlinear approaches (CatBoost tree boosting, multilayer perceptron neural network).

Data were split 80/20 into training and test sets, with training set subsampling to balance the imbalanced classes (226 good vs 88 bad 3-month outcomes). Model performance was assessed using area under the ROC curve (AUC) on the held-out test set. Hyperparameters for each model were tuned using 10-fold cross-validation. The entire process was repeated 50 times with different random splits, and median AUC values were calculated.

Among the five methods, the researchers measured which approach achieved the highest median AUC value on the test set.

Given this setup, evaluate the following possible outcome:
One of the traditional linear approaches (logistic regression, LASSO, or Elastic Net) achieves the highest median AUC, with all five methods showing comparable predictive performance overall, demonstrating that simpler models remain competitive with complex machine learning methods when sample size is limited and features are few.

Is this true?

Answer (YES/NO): YES